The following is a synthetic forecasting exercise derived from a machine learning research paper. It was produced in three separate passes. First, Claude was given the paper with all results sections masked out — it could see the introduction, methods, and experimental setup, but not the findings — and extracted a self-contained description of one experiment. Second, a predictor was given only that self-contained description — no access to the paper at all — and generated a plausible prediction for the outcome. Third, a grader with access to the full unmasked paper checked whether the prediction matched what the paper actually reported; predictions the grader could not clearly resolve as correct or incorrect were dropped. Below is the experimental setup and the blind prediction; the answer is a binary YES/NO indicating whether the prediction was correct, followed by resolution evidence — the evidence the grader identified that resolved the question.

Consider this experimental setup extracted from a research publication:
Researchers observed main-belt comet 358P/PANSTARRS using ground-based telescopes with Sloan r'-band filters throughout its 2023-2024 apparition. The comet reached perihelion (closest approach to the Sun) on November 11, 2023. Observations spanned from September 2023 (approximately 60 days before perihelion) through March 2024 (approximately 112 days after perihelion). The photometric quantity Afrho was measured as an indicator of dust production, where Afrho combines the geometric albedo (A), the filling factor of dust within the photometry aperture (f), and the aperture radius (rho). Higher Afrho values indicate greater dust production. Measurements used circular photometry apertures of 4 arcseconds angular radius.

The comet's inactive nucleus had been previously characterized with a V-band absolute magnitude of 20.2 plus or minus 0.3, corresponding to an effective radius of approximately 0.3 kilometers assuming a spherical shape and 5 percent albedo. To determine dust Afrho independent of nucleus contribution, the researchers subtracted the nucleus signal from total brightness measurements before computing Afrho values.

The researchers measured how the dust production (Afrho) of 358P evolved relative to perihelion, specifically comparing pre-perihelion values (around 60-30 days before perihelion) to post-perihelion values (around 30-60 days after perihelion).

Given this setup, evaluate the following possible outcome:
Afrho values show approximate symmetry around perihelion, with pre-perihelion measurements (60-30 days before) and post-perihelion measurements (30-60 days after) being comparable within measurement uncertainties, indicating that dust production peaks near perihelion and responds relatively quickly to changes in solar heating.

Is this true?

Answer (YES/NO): NO